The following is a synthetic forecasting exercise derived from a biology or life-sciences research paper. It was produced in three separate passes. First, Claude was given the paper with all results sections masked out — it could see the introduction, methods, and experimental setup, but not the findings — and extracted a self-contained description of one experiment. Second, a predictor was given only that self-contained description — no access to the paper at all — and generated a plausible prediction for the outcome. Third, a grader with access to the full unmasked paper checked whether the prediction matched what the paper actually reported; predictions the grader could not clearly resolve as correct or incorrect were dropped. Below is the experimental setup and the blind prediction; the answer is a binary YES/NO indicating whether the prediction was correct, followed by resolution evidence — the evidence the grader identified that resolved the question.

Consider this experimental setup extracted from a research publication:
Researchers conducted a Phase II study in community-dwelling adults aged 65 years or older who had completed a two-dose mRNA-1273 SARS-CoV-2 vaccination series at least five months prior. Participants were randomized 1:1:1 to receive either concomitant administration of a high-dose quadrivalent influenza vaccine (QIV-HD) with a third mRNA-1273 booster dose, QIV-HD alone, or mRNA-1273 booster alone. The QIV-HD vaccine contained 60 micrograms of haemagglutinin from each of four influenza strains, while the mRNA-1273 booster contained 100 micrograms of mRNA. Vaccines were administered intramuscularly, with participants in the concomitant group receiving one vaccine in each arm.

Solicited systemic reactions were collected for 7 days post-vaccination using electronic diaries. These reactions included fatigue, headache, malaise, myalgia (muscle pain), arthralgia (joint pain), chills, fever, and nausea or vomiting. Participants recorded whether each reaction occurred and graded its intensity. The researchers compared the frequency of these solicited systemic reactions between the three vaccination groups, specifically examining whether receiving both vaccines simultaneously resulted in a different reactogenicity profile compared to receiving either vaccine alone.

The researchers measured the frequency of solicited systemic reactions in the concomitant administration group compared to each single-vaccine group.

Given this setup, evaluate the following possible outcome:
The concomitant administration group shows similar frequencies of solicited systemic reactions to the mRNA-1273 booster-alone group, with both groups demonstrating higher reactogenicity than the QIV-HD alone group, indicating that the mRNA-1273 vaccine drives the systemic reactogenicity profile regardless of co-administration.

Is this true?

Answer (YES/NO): YES